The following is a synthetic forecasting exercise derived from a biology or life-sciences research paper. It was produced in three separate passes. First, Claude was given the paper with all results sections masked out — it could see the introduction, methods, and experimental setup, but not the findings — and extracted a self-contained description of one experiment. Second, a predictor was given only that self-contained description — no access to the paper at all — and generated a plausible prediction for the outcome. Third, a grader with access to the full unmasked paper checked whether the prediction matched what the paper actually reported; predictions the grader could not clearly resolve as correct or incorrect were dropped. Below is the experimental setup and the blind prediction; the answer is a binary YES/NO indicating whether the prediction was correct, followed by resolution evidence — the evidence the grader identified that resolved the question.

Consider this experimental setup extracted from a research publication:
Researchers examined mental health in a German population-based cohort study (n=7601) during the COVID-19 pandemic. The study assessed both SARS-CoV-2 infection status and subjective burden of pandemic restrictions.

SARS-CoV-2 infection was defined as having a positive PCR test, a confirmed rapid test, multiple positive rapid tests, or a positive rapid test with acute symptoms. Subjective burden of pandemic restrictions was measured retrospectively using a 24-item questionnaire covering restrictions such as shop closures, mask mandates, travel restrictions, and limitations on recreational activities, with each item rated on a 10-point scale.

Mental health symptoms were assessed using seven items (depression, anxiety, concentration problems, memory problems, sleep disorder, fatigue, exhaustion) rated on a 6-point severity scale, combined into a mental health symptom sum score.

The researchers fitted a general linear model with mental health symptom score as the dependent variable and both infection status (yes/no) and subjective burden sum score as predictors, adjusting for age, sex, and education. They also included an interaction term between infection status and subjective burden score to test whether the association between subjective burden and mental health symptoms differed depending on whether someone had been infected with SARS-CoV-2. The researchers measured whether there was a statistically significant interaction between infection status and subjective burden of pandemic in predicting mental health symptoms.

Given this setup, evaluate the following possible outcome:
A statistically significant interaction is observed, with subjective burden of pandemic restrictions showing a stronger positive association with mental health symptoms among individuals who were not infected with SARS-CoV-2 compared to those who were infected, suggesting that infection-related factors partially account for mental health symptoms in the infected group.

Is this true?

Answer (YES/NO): NO